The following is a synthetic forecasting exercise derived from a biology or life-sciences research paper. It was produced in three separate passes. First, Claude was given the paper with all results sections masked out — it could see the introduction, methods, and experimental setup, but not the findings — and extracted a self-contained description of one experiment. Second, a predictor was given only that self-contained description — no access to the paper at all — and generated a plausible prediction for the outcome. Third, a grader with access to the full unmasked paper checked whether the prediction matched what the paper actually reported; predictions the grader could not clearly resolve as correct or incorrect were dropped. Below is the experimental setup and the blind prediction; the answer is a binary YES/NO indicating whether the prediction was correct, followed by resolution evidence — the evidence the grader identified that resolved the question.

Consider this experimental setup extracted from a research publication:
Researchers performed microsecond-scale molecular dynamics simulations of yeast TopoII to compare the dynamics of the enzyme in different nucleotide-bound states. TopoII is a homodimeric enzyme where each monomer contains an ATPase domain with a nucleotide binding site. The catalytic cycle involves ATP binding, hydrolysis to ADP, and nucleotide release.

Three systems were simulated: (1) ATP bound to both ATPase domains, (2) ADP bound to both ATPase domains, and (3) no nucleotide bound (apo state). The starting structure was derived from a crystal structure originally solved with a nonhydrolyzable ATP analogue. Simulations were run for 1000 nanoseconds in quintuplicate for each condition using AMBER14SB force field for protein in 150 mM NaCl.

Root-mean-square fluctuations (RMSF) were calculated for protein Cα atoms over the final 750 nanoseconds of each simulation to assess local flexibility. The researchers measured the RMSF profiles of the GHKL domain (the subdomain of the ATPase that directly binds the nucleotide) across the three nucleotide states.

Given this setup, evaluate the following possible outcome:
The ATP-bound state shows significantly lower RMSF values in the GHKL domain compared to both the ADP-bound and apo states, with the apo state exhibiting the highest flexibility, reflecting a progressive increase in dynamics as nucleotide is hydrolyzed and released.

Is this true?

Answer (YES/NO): NO